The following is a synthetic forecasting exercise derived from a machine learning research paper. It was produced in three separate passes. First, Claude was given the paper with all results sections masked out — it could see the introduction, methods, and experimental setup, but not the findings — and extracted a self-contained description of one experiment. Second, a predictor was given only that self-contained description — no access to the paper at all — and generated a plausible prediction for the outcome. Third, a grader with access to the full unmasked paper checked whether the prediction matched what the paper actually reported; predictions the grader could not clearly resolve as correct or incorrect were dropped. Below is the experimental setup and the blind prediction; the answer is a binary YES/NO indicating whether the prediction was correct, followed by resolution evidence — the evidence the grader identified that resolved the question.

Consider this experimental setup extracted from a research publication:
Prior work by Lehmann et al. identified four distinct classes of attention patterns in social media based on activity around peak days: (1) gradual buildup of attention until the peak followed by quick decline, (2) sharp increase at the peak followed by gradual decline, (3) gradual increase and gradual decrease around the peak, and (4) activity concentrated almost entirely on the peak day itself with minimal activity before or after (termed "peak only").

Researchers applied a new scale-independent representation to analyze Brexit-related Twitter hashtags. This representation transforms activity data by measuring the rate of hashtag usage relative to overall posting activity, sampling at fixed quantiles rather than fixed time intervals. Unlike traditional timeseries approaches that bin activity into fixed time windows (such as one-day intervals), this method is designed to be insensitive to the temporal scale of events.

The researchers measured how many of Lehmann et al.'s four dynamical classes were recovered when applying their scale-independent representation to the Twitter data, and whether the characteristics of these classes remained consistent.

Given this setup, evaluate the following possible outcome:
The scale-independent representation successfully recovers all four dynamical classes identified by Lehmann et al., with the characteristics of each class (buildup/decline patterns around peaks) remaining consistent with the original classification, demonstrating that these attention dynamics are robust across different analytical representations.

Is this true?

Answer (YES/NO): NO